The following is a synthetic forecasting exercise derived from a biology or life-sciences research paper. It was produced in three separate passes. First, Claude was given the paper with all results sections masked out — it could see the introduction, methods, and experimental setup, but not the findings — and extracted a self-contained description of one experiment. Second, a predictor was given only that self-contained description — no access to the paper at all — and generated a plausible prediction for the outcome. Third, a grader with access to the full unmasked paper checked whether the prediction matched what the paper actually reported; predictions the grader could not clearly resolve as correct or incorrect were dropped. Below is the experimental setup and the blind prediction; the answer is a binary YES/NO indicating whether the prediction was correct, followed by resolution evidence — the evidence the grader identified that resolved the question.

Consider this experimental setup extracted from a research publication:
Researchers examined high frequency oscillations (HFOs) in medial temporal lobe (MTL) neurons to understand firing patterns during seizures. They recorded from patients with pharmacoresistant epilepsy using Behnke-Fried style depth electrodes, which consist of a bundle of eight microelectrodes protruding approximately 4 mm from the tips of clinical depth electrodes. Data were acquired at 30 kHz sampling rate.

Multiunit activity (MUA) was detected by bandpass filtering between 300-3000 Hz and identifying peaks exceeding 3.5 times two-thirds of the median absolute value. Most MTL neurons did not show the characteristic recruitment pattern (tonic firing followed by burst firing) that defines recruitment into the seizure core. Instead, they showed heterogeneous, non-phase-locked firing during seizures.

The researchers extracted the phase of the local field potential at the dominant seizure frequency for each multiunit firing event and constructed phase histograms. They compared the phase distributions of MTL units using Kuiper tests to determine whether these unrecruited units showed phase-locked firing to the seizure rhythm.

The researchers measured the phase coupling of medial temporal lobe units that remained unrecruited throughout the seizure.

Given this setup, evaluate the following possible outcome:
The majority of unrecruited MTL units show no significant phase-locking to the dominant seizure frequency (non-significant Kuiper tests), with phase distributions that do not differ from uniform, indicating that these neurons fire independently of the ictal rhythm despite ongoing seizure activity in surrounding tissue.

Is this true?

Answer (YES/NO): NO